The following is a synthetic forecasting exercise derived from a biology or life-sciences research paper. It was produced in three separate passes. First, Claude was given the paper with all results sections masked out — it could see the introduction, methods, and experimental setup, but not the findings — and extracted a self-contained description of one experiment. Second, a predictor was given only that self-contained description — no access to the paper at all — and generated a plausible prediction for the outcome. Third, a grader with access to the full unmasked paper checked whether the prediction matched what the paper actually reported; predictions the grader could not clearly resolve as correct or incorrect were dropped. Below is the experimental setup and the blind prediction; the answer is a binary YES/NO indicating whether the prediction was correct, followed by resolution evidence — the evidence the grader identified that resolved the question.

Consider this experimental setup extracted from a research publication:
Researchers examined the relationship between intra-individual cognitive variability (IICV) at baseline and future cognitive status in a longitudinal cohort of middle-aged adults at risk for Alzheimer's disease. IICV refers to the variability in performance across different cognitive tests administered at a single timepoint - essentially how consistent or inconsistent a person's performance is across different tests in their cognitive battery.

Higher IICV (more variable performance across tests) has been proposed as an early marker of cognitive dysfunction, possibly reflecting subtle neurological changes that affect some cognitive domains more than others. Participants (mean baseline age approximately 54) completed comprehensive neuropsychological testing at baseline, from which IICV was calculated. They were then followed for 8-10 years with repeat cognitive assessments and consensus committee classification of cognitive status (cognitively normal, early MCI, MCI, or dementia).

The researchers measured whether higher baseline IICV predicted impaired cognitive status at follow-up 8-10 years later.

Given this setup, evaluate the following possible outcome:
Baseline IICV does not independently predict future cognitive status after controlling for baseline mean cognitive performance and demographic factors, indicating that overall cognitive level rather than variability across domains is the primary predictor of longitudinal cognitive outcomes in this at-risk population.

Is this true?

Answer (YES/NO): NO